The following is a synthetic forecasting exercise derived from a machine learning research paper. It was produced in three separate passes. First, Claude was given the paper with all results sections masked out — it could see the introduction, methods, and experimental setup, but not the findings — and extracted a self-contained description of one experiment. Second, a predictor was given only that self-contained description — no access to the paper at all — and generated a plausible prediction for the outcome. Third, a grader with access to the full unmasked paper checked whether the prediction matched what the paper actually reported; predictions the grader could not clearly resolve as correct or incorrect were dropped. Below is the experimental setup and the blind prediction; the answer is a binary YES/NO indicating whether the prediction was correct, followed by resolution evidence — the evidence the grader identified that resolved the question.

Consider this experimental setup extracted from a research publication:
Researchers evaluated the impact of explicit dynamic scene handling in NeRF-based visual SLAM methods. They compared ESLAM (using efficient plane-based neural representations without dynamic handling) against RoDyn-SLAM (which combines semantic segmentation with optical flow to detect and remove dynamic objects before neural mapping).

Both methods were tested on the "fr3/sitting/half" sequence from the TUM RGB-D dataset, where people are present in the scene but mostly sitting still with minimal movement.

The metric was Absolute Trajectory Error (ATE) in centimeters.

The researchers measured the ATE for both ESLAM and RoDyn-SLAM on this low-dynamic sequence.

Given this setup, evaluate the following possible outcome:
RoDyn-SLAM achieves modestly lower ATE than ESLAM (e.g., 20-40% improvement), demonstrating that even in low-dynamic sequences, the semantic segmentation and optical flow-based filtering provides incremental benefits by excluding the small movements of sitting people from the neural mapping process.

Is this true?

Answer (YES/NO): NO